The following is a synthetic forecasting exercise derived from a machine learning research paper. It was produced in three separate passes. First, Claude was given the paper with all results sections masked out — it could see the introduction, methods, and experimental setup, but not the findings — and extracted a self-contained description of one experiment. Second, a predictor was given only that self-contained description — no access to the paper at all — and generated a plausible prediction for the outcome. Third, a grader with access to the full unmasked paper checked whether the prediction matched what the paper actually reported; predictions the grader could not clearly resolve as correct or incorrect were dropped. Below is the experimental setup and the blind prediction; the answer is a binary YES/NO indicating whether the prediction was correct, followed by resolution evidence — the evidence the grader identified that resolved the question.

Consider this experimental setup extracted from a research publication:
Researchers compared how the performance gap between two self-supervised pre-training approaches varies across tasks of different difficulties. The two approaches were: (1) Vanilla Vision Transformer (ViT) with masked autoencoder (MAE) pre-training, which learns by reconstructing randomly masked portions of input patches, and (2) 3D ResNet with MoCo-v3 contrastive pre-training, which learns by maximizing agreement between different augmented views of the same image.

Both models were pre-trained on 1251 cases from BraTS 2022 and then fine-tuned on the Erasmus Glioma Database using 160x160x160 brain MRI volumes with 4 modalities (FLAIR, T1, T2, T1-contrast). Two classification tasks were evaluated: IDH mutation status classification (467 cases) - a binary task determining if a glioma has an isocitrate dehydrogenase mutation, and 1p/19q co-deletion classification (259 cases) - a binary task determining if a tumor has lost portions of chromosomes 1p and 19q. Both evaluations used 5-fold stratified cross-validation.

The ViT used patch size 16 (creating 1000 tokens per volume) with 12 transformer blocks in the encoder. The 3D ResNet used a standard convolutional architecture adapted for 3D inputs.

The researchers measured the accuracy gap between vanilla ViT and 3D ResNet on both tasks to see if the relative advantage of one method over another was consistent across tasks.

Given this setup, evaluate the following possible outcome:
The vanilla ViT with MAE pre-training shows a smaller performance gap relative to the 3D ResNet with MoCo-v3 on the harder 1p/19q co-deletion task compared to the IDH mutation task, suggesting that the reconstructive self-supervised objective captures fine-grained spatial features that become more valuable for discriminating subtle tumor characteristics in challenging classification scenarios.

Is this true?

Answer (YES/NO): NO